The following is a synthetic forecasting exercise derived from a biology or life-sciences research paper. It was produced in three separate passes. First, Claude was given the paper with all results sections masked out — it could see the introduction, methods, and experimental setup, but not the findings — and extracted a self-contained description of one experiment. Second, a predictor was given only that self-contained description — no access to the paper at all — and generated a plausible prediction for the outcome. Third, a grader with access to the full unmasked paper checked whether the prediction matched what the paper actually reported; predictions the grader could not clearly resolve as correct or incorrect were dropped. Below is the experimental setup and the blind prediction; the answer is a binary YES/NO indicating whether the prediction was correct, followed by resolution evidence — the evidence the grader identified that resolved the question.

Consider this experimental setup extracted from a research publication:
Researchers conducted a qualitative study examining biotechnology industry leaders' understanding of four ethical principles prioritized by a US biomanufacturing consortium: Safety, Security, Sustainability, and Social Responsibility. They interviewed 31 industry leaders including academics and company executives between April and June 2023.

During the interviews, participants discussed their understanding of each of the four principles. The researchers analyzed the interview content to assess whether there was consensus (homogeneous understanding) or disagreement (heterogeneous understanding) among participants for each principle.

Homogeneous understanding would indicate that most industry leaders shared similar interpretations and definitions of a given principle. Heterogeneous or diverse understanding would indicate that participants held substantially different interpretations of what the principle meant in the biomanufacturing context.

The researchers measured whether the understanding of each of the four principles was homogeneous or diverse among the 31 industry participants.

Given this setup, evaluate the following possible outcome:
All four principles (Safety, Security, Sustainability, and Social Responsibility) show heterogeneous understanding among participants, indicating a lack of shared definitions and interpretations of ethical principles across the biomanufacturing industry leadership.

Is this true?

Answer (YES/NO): NO